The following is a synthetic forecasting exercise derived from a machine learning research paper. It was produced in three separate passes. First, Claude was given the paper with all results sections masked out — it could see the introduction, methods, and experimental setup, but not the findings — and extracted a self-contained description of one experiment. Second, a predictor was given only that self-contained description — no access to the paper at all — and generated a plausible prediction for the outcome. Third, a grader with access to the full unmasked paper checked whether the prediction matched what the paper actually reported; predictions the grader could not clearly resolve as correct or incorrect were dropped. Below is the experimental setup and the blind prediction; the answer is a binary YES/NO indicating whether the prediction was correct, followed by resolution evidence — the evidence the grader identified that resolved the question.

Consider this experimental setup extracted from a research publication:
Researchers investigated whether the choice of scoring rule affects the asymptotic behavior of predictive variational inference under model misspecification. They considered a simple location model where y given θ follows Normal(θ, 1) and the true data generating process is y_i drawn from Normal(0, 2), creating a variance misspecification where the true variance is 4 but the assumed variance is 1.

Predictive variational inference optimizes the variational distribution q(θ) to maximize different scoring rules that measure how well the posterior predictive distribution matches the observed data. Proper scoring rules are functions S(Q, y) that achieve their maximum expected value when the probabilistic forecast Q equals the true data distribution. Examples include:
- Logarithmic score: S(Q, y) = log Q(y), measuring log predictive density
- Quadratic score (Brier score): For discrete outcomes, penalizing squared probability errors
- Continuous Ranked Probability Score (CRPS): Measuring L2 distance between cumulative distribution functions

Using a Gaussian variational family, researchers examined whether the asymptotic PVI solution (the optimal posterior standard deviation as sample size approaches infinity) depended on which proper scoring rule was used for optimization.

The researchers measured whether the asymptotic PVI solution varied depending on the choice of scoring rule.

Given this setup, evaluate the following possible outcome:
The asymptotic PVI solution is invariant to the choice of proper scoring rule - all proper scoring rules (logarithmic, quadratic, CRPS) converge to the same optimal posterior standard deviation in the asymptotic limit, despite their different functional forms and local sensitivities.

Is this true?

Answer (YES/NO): YES